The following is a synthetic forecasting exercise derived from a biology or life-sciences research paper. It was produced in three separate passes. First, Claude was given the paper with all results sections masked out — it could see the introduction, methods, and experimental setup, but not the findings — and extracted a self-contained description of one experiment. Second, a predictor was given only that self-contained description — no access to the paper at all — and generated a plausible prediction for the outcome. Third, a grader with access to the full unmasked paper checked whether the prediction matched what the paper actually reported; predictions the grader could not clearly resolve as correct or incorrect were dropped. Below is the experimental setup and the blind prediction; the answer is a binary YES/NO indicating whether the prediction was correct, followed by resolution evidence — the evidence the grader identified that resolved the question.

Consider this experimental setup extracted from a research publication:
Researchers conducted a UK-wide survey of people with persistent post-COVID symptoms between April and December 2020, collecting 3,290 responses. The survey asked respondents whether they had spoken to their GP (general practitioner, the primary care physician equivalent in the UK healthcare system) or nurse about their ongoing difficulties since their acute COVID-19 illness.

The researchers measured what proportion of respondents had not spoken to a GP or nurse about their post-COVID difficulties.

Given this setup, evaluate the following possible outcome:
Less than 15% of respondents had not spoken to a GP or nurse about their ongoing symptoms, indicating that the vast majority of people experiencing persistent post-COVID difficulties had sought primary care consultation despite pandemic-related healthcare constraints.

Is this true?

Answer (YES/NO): NO